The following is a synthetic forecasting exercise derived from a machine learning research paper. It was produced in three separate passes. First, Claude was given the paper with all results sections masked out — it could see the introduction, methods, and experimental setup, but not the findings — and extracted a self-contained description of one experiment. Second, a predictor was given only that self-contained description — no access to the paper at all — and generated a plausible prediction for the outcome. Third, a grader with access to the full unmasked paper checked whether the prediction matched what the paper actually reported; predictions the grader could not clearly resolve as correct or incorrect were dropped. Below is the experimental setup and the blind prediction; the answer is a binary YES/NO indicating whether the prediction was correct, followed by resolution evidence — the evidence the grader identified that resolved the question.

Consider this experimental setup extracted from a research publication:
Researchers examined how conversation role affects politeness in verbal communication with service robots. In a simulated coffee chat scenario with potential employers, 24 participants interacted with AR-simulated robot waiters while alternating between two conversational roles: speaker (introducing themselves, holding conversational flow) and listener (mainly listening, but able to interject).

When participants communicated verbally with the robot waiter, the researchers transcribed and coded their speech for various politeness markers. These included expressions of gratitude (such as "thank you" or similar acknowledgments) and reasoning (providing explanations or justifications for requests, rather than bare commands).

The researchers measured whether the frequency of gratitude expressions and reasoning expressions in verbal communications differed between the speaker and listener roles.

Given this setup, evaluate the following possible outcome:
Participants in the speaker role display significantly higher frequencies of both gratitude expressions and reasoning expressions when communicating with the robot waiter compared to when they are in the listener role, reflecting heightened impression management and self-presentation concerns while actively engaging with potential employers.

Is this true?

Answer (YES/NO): YES